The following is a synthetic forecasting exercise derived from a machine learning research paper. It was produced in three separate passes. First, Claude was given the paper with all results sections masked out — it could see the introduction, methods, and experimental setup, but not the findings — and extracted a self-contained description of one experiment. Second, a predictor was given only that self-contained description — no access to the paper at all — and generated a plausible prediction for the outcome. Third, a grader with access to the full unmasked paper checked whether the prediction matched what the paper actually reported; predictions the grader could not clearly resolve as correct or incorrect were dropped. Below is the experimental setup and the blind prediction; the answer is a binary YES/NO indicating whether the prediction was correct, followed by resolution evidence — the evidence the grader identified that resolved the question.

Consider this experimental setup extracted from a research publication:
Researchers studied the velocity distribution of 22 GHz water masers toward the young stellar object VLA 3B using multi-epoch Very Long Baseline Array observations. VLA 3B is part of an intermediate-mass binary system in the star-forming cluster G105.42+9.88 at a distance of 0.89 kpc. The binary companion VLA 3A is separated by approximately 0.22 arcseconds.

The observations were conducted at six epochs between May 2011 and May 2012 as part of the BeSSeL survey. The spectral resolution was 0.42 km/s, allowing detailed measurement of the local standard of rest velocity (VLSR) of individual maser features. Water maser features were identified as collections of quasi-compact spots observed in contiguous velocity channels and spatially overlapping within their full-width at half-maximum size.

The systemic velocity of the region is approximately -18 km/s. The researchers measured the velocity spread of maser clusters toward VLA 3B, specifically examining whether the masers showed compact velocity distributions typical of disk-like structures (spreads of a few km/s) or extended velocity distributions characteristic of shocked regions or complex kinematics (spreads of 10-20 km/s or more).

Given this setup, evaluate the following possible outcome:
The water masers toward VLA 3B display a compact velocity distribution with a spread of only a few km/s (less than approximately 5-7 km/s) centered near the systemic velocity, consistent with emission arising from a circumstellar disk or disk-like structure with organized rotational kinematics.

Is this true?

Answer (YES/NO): NO